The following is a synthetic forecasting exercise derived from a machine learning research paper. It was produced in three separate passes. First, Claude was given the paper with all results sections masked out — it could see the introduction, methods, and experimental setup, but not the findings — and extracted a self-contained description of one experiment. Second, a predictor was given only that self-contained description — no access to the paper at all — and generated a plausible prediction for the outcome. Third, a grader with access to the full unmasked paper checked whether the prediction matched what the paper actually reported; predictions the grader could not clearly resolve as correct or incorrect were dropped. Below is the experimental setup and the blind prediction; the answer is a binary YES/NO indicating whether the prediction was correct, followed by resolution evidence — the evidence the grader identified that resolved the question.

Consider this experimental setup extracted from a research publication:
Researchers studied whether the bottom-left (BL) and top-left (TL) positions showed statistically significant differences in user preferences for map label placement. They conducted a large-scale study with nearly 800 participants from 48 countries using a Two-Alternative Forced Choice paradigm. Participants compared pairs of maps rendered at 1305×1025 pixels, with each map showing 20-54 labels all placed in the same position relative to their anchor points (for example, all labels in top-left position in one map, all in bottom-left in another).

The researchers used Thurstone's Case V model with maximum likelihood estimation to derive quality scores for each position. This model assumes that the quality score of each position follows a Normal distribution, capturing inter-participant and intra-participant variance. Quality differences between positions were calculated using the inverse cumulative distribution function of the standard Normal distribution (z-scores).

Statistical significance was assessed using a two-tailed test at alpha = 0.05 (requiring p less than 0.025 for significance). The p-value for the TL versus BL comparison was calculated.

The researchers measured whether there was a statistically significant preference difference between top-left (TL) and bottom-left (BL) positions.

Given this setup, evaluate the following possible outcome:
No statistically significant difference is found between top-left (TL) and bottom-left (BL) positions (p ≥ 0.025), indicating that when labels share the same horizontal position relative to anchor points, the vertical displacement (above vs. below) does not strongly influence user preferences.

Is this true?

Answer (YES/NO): NO